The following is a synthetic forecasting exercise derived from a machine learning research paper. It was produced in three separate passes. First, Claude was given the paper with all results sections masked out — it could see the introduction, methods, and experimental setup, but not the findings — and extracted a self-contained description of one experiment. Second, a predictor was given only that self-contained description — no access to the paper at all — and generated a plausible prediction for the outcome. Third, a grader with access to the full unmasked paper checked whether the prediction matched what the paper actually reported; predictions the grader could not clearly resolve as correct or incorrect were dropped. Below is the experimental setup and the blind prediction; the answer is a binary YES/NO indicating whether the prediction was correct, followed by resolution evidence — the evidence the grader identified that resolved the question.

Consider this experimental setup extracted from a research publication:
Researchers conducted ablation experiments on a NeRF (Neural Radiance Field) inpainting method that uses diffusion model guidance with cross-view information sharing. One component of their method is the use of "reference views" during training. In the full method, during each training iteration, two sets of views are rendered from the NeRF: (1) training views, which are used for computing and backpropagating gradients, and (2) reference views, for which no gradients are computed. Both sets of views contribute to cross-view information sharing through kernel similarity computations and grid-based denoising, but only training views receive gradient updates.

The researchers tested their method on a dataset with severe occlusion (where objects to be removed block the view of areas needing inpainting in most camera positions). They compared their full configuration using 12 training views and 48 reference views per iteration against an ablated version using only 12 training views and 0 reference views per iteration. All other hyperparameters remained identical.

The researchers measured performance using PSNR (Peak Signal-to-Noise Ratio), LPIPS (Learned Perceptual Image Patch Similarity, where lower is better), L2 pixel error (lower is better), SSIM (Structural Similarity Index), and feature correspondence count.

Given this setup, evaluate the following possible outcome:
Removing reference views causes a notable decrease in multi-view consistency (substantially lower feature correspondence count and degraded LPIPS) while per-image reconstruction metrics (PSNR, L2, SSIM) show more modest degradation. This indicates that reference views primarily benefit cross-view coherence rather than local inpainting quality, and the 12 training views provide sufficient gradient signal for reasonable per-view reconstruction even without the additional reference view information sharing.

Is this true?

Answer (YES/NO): NO